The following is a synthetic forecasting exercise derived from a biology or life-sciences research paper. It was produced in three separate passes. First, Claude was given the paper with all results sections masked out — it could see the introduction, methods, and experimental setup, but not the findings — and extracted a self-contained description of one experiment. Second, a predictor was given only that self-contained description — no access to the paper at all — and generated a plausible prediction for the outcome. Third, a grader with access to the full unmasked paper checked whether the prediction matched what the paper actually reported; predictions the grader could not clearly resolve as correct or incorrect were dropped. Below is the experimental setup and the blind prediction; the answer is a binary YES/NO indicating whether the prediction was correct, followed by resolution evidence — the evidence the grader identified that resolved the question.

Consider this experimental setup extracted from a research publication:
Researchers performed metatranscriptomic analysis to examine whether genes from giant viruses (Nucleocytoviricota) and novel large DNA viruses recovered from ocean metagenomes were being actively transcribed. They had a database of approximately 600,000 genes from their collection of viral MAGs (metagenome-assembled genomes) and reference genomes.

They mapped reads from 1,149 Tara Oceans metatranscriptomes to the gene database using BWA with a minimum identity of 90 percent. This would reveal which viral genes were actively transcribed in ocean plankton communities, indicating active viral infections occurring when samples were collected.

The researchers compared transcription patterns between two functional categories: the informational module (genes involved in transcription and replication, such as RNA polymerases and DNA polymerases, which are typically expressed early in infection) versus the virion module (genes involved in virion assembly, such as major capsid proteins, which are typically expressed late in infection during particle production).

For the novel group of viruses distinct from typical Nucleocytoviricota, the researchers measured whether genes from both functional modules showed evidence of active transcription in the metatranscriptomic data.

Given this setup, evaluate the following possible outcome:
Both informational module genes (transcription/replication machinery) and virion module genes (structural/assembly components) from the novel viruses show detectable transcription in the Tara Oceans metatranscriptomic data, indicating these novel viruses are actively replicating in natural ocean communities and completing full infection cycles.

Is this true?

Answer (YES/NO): YES